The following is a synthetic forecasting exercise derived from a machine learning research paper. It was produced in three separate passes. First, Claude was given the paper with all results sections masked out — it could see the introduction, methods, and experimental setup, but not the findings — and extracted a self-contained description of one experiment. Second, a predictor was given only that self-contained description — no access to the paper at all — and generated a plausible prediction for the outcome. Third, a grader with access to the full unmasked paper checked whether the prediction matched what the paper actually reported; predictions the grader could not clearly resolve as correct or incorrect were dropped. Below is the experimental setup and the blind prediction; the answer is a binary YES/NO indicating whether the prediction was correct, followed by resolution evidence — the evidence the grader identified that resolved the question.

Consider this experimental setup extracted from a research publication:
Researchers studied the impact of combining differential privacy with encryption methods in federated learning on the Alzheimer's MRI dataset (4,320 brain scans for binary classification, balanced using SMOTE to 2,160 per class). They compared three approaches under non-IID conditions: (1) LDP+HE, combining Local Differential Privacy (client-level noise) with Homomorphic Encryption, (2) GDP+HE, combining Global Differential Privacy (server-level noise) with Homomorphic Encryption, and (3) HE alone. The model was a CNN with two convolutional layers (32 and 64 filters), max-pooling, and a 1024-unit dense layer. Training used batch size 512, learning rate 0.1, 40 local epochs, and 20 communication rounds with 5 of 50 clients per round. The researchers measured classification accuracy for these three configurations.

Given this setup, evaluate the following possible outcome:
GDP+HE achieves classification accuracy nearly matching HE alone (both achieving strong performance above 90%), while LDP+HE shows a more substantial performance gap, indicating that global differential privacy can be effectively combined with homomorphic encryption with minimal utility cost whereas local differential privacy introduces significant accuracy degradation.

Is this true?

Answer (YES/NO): NO